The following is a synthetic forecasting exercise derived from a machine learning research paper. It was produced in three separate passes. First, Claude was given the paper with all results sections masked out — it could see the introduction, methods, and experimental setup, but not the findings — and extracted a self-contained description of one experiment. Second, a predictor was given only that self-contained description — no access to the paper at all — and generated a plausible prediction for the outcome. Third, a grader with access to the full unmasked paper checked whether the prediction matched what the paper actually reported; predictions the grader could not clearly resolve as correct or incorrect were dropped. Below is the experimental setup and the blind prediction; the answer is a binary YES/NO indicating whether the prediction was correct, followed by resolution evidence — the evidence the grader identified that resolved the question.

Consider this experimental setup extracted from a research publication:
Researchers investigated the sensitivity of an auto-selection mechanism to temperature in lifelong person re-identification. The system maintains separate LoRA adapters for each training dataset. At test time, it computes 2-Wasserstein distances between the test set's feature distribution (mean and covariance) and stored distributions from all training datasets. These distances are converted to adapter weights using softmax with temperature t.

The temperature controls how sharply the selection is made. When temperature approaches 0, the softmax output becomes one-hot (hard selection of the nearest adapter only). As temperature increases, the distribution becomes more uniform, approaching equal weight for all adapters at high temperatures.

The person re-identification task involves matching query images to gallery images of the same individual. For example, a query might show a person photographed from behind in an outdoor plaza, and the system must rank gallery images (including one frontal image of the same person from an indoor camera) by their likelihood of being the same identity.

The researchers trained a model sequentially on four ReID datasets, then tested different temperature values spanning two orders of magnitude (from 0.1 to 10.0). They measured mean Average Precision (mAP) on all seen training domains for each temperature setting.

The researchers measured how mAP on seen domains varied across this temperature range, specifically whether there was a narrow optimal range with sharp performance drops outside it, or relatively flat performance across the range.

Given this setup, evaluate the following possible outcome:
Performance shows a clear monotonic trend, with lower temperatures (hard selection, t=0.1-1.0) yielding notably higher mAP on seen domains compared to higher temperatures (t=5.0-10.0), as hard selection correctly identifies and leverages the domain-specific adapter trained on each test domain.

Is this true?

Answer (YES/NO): YES